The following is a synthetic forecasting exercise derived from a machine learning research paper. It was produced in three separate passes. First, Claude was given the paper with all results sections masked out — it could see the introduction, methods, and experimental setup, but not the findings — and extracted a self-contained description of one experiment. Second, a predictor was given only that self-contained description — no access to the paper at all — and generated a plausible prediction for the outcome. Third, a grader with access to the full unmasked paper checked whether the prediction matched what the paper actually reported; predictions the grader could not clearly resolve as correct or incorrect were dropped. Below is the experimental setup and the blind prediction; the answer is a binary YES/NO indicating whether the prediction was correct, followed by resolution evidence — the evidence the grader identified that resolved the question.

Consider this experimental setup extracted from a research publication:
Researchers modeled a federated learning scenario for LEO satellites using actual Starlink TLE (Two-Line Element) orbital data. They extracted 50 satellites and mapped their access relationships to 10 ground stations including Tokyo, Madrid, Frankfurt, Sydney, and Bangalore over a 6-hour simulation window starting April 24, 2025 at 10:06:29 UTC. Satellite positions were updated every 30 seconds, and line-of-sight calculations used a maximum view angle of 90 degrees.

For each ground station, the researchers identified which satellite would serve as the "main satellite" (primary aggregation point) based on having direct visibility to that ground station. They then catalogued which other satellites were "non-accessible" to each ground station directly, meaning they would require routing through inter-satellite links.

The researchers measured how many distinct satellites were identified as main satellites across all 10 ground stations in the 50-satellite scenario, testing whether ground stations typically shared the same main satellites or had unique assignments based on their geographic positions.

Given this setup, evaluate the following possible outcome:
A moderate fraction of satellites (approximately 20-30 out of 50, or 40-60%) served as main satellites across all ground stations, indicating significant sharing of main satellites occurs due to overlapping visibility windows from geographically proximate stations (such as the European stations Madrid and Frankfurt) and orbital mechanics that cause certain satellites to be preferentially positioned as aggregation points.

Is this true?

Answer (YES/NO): YES